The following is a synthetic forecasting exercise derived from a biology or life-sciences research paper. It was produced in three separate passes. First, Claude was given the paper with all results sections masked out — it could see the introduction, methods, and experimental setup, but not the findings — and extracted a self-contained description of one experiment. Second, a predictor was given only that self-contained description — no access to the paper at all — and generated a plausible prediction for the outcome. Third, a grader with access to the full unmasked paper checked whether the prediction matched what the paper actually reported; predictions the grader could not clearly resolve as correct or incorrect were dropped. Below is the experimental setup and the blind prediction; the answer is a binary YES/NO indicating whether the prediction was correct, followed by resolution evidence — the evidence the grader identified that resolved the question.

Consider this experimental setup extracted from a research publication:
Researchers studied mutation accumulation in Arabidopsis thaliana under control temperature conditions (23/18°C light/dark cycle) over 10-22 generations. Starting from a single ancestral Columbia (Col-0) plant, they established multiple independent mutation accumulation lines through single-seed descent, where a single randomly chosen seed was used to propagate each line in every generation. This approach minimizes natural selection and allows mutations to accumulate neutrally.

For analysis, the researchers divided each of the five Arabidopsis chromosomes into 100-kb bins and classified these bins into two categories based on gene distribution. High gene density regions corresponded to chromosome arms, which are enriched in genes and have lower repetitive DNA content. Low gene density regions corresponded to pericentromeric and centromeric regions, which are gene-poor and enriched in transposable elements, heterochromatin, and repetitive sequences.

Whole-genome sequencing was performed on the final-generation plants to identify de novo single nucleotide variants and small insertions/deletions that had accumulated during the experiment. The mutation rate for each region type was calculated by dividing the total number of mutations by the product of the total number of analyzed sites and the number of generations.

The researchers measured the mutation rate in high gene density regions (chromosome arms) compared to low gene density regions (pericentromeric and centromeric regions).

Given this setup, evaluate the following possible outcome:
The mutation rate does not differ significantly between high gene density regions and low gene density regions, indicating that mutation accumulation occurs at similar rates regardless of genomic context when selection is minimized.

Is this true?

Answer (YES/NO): YES